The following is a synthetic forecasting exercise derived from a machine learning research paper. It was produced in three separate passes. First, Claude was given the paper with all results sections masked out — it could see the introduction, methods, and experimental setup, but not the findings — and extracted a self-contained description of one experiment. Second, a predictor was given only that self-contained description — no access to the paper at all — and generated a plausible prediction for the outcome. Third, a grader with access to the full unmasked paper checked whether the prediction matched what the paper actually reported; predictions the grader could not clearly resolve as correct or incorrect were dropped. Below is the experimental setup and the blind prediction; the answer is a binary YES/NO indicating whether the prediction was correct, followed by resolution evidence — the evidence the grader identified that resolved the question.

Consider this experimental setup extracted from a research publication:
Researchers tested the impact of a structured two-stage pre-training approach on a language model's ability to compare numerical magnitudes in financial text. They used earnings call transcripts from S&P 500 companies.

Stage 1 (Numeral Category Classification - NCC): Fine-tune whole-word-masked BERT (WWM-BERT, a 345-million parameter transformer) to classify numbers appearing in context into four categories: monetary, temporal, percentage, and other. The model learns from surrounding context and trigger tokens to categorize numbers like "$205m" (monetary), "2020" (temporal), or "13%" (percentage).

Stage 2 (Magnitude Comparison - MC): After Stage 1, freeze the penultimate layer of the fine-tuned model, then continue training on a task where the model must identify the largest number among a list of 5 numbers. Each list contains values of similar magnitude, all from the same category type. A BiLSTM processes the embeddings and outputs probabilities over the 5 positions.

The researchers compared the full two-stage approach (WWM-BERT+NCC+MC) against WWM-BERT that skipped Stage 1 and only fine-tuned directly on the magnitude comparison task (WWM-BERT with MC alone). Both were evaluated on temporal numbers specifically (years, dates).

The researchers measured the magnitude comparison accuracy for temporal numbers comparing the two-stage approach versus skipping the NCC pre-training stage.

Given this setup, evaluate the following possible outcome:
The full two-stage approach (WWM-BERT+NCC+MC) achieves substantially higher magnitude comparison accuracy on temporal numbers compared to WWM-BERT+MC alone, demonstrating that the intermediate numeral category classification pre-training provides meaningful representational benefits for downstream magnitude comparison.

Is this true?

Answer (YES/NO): NO